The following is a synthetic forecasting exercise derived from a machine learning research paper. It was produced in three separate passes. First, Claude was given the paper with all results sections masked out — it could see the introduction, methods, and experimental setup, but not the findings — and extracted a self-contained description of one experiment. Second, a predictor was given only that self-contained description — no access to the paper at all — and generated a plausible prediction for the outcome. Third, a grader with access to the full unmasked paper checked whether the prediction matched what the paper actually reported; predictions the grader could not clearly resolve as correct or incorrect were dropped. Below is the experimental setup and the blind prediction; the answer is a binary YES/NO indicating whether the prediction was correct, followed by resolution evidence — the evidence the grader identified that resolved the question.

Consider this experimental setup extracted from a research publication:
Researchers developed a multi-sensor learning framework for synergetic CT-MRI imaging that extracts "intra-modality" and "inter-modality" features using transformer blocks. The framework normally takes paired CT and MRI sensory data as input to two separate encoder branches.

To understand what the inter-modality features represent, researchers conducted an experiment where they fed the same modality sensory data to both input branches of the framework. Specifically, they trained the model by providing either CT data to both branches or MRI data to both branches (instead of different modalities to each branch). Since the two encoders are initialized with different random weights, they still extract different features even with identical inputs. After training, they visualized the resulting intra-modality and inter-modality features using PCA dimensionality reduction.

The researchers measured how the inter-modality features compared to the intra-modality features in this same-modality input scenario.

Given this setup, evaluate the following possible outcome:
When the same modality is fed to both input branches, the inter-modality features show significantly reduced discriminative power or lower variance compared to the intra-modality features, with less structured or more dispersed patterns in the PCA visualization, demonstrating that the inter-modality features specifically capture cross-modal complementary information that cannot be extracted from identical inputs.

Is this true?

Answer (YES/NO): NO